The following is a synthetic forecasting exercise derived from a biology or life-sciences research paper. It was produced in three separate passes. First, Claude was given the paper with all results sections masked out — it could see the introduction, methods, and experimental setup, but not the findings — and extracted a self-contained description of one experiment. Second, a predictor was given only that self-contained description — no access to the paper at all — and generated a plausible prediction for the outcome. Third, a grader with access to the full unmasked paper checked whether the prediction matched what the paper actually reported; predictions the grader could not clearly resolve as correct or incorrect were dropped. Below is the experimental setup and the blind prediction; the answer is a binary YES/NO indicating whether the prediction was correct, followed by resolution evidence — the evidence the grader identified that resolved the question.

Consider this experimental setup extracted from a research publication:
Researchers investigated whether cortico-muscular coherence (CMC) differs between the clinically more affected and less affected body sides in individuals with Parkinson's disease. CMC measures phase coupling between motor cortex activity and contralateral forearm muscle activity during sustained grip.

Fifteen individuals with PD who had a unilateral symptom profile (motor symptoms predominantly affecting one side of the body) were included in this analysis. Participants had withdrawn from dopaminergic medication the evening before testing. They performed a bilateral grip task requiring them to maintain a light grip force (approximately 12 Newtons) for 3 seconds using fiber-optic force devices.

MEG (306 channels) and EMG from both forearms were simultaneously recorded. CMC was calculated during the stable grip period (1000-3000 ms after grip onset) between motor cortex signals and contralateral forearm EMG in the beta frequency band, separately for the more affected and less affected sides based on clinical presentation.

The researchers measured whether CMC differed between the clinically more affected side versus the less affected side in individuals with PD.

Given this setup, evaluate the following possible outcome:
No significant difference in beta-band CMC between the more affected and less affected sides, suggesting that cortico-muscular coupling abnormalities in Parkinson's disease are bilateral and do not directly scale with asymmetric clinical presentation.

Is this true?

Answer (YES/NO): YES